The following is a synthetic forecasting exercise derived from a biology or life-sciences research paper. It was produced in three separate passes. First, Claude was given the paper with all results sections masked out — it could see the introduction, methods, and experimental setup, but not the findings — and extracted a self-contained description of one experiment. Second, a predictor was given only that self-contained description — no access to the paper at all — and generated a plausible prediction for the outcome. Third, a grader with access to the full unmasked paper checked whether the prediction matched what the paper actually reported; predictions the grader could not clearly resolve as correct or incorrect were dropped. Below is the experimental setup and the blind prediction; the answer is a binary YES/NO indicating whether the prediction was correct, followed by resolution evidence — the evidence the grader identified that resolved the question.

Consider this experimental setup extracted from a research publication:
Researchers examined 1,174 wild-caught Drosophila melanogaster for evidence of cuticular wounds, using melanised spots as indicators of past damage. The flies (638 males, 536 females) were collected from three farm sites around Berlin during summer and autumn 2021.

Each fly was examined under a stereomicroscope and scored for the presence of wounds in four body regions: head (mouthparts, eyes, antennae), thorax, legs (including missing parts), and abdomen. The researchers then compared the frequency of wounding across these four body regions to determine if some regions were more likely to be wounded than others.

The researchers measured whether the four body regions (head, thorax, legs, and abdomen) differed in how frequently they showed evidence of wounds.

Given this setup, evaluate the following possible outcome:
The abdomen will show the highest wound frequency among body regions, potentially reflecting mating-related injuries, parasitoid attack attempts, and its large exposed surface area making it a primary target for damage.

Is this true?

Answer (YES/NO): YES